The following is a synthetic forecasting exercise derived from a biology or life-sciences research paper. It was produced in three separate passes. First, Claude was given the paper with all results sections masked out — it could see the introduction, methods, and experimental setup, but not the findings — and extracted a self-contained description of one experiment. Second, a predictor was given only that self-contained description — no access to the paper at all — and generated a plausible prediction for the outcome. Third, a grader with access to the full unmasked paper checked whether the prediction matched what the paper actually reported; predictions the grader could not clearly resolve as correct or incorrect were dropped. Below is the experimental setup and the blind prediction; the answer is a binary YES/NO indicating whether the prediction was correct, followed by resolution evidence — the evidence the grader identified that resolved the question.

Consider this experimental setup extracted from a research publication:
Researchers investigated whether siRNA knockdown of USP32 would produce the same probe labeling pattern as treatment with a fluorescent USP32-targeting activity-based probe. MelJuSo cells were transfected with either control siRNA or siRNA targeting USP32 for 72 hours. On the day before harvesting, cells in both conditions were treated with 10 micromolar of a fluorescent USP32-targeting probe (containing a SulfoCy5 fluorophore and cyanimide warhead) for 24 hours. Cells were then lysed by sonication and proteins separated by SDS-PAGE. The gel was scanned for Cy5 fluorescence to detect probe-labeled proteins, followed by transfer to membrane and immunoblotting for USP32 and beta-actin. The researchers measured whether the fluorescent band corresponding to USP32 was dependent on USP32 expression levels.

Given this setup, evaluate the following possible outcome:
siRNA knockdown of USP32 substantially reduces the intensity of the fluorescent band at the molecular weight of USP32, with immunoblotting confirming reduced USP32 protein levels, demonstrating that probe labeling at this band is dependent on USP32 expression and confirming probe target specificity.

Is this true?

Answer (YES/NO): YES